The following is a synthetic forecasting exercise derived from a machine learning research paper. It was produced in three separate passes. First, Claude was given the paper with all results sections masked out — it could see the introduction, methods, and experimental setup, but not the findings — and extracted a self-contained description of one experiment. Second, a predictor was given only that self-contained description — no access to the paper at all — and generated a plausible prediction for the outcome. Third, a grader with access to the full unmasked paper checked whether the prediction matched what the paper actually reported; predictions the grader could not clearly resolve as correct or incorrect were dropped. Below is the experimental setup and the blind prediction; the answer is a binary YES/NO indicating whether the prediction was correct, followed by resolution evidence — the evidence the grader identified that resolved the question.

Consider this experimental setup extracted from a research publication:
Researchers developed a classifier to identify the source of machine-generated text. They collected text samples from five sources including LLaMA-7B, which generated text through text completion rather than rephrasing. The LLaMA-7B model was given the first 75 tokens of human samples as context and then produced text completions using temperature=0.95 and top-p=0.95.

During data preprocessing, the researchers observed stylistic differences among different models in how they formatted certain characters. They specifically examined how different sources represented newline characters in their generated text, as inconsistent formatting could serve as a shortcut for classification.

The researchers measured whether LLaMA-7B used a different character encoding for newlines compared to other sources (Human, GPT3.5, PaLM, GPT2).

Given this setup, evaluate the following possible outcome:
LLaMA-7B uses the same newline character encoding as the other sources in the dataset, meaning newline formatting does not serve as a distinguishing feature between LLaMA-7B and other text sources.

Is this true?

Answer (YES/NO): NO